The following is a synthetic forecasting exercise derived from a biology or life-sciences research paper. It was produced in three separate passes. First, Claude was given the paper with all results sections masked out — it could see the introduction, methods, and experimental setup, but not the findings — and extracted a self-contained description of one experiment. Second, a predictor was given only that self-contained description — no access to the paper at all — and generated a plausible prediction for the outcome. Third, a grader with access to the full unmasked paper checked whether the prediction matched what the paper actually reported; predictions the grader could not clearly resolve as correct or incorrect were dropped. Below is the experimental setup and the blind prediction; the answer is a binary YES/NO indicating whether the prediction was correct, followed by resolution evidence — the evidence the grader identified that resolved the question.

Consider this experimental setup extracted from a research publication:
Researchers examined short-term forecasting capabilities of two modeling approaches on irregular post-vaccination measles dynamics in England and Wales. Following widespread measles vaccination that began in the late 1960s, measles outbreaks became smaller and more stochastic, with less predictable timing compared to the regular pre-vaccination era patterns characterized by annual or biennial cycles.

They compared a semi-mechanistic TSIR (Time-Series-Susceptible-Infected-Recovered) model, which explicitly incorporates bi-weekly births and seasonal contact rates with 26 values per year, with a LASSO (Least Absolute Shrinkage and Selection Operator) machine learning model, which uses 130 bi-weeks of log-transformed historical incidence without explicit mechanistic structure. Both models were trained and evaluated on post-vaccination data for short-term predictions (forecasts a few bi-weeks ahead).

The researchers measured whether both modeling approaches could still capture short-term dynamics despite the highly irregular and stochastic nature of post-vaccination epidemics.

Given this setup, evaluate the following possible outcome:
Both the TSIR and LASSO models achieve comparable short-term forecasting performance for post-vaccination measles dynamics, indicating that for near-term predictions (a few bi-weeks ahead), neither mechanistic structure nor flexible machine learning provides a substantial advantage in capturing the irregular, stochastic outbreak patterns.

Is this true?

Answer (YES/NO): YES